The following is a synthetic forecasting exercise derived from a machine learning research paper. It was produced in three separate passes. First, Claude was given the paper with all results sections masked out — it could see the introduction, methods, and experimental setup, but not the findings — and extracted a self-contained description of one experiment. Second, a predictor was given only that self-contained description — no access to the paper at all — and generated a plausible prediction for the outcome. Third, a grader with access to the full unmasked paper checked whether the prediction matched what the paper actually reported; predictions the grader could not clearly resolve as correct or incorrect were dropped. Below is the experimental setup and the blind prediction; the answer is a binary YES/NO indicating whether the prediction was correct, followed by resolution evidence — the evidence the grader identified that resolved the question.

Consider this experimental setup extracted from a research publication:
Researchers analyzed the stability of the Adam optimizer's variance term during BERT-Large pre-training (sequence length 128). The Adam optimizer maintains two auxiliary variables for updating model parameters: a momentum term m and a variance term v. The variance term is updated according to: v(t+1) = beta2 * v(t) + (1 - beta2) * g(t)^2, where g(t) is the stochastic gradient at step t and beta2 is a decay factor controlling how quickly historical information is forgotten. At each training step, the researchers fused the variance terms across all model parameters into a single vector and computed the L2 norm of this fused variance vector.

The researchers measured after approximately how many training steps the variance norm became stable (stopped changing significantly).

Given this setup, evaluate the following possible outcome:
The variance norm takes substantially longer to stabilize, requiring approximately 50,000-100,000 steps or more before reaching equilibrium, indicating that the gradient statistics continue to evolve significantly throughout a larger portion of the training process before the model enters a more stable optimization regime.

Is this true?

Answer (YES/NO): NO